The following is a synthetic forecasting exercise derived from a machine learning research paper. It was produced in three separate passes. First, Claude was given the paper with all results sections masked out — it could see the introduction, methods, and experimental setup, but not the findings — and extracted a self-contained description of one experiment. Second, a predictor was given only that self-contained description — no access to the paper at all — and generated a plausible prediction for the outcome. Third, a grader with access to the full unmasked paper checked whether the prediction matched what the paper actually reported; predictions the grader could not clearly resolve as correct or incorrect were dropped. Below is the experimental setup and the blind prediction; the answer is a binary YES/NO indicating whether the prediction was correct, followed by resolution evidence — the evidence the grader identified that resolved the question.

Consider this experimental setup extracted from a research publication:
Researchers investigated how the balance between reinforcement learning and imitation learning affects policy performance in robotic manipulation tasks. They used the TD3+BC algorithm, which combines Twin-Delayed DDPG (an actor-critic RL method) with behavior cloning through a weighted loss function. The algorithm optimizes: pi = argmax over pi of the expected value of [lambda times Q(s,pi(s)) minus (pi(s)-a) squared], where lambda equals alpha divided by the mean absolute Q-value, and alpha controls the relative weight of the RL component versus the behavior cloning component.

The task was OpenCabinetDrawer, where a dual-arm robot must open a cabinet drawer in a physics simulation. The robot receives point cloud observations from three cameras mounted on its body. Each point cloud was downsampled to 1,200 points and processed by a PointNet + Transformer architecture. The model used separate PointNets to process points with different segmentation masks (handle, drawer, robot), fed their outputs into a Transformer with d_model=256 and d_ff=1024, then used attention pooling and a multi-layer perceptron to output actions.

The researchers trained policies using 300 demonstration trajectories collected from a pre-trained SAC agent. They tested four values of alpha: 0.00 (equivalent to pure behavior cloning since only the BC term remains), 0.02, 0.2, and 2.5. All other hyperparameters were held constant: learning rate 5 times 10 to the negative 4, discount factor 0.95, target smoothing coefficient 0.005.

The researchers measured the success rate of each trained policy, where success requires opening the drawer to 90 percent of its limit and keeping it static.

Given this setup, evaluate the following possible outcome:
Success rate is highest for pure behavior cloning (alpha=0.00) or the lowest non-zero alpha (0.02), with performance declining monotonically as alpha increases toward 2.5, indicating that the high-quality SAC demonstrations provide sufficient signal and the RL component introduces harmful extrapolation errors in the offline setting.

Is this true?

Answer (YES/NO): YES